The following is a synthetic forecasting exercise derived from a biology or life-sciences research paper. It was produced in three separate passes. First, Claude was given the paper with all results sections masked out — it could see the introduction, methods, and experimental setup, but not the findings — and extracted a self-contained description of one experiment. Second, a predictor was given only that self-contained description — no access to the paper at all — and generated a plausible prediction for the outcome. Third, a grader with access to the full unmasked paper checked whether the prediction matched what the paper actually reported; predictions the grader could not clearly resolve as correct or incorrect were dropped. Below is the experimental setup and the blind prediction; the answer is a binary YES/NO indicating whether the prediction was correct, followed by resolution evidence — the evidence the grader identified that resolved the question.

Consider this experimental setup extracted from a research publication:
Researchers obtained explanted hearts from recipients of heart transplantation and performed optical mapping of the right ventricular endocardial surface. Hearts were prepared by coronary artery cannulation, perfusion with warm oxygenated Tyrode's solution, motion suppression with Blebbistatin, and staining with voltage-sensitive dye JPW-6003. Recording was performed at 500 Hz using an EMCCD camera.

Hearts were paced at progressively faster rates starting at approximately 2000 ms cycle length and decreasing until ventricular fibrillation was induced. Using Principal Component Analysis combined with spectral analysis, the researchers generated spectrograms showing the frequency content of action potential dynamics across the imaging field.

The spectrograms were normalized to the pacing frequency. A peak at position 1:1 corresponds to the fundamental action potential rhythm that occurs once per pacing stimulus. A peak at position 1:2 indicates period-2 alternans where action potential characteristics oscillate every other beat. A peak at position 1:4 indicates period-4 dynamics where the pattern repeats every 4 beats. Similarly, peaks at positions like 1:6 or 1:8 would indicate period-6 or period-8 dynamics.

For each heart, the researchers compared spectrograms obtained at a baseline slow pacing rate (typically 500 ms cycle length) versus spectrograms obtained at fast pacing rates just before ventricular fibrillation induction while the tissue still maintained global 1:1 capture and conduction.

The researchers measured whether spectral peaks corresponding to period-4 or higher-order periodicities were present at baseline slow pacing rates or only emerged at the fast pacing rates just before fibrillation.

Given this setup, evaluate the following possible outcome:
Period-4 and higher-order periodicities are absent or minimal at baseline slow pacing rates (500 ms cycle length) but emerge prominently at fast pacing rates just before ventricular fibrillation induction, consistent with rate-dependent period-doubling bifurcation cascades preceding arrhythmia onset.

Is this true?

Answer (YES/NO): YES